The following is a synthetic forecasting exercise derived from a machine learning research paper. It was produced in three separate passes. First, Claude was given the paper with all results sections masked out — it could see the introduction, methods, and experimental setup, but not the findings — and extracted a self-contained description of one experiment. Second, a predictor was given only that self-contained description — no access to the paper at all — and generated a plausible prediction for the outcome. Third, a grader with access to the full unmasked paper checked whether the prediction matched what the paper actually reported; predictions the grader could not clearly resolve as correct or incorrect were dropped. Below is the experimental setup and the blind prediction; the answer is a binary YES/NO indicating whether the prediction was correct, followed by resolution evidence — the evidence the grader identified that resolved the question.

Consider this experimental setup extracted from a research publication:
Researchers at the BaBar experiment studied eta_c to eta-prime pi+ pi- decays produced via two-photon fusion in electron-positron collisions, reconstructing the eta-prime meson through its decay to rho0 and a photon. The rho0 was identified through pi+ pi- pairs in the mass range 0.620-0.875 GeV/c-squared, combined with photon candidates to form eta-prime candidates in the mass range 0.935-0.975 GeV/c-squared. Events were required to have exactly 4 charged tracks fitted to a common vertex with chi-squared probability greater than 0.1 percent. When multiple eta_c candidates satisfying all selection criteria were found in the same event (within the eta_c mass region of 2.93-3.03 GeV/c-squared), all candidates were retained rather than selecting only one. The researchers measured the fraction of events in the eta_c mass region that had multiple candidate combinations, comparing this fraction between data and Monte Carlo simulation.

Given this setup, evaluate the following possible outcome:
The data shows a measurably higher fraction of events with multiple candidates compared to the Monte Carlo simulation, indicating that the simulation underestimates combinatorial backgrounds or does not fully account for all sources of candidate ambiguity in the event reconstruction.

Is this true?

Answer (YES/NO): NO